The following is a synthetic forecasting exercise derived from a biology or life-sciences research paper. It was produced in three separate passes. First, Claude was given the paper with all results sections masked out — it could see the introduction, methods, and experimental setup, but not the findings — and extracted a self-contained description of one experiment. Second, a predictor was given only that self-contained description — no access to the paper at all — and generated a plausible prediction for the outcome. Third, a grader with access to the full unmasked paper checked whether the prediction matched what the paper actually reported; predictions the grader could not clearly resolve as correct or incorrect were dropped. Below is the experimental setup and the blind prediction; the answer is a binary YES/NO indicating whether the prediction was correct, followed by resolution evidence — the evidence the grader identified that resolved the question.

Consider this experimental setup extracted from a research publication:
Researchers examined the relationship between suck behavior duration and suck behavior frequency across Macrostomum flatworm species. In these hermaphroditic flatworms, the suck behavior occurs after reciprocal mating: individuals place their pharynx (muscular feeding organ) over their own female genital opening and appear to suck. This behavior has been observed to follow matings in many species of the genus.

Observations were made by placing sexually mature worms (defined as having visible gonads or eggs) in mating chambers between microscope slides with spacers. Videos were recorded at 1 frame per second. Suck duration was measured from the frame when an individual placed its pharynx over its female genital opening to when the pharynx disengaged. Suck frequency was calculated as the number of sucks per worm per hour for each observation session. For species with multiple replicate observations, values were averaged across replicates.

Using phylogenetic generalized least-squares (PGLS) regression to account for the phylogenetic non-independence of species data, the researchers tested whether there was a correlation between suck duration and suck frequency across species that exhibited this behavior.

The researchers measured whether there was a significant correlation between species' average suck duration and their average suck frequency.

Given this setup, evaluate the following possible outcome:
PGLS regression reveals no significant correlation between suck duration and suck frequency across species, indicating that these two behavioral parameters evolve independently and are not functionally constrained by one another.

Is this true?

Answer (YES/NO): YES